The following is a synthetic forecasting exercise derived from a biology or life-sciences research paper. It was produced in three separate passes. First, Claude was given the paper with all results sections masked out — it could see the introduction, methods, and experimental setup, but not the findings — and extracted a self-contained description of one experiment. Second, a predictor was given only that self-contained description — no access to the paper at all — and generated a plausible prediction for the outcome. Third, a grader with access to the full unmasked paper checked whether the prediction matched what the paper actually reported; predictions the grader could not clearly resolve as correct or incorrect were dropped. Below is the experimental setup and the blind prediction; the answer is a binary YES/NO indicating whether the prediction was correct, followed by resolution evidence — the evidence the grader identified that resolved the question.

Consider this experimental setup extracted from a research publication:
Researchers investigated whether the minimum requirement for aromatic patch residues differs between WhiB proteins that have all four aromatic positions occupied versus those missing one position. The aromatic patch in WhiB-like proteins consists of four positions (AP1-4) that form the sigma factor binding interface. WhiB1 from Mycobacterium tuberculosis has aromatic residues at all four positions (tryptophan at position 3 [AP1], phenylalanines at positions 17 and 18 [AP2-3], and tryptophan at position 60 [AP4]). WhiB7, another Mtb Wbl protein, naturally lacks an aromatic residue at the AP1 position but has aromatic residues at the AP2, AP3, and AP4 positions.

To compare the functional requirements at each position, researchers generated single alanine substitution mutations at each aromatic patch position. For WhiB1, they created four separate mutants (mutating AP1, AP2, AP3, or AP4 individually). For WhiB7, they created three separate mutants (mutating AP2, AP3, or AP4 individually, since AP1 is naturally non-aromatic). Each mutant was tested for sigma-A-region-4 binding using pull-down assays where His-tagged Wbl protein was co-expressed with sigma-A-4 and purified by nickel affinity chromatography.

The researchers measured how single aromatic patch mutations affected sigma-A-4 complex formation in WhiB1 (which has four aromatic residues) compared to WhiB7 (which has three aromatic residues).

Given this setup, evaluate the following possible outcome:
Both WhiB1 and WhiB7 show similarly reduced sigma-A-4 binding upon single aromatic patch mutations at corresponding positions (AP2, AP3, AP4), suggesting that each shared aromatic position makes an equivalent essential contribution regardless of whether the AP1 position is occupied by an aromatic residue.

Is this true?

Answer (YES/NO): NO